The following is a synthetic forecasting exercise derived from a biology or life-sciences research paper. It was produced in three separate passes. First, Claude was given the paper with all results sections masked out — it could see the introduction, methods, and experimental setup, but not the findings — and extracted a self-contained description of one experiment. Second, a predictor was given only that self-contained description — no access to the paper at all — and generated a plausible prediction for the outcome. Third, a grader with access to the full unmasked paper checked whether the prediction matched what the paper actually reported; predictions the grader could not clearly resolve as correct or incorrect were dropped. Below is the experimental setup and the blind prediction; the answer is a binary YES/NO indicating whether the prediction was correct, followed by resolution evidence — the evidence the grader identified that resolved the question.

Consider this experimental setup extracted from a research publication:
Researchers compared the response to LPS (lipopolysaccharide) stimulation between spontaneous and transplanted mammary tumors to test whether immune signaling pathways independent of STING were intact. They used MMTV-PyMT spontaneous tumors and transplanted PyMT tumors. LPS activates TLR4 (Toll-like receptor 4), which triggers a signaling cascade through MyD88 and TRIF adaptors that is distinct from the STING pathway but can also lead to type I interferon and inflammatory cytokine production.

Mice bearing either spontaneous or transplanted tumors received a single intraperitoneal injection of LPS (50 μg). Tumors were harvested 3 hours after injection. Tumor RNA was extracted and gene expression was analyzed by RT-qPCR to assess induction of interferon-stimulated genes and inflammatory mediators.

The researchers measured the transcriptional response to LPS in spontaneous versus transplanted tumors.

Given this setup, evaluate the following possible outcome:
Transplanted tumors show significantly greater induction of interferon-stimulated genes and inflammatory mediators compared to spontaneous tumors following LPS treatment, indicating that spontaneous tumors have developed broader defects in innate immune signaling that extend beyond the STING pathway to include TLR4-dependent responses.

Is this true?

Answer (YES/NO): NO